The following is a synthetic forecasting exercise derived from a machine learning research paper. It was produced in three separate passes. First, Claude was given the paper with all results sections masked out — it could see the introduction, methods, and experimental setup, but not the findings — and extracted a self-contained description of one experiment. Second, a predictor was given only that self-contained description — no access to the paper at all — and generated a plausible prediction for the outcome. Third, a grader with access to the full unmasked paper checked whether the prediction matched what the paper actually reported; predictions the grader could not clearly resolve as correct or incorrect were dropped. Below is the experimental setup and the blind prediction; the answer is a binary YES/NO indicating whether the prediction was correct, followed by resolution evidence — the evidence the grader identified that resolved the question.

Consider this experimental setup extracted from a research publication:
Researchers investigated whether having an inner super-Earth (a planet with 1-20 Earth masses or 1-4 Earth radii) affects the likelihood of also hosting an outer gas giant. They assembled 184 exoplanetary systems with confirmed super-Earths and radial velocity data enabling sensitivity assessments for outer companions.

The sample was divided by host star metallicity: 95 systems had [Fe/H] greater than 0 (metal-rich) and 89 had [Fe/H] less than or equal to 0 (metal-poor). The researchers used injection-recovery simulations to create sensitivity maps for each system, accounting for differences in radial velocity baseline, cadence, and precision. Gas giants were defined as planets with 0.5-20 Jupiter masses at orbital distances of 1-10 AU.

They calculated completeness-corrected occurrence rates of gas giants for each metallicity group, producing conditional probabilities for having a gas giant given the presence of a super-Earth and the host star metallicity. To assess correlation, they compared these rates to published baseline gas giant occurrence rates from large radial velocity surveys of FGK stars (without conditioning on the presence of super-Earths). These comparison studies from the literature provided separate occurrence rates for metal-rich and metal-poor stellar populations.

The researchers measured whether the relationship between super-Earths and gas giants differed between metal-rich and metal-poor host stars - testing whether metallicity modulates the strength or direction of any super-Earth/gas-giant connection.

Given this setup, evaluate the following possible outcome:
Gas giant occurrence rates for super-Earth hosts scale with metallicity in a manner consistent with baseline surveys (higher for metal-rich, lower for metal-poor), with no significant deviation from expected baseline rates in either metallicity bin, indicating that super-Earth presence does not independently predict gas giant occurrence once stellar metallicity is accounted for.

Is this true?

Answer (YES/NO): NO